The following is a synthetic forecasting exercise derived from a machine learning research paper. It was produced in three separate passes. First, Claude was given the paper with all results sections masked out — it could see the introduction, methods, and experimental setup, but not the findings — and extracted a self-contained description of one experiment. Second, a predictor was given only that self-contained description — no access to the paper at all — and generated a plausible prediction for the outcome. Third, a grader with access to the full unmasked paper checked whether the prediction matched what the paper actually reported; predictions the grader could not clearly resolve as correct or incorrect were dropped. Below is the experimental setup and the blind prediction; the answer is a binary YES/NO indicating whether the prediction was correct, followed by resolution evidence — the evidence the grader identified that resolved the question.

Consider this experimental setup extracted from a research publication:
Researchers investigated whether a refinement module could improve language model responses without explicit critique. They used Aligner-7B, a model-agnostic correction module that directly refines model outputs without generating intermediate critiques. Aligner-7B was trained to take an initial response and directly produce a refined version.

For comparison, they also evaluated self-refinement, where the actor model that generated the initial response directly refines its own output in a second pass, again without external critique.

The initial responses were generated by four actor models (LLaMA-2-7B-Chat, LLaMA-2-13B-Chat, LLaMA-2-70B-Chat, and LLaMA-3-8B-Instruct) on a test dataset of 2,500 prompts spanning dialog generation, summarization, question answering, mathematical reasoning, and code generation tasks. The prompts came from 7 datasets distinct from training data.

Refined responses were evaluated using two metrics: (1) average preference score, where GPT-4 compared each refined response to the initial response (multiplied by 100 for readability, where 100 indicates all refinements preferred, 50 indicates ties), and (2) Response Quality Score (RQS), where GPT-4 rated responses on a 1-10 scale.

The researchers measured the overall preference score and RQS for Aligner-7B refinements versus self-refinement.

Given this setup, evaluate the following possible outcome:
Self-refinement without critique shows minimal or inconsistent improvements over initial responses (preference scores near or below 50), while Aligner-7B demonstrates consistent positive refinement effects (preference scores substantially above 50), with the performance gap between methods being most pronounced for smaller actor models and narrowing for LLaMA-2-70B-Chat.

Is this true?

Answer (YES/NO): NO